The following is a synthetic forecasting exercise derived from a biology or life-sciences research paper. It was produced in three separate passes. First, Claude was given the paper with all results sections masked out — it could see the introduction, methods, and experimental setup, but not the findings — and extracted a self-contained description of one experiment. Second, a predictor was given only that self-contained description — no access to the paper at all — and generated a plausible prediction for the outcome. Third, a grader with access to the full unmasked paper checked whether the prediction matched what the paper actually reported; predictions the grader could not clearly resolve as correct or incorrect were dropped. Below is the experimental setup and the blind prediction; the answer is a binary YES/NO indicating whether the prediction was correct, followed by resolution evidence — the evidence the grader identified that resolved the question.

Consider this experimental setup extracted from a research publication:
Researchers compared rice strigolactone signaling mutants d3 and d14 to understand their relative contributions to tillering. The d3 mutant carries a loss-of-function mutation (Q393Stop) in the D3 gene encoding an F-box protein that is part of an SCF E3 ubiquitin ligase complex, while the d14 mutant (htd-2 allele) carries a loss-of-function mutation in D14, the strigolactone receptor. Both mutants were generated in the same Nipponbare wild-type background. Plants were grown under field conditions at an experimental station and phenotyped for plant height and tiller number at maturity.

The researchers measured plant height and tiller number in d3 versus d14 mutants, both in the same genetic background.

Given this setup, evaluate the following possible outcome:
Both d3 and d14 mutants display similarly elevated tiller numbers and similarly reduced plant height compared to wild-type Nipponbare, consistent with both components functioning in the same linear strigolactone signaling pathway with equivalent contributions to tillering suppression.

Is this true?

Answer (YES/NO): NO